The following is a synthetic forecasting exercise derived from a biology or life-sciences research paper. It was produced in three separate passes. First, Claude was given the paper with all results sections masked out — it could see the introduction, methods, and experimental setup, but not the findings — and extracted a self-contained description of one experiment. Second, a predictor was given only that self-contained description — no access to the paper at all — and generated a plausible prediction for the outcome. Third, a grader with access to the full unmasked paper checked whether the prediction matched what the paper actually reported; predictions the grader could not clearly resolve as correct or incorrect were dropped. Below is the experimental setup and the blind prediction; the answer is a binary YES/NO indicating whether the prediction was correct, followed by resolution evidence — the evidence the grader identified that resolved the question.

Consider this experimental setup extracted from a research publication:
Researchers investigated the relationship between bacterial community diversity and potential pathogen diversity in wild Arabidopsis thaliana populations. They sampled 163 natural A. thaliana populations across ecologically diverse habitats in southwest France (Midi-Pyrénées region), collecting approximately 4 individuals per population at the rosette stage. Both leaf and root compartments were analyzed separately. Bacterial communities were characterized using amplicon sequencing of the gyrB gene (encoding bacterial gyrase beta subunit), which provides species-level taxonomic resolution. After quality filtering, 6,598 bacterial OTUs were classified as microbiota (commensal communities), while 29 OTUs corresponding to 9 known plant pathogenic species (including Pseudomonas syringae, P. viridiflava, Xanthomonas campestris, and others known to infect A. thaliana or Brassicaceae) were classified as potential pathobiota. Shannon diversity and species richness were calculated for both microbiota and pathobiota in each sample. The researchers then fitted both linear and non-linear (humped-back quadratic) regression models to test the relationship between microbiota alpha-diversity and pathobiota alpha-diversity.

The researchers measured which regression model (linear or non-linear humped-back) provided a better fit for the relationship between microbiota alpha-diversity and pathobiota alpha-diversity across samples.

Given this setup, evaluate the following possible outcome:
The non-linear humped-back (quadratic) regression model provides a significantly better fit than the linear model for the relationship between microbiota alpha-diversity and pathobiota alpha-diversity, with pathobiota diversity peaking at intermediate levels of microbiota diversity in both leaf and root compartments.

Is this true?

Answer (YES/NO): YES